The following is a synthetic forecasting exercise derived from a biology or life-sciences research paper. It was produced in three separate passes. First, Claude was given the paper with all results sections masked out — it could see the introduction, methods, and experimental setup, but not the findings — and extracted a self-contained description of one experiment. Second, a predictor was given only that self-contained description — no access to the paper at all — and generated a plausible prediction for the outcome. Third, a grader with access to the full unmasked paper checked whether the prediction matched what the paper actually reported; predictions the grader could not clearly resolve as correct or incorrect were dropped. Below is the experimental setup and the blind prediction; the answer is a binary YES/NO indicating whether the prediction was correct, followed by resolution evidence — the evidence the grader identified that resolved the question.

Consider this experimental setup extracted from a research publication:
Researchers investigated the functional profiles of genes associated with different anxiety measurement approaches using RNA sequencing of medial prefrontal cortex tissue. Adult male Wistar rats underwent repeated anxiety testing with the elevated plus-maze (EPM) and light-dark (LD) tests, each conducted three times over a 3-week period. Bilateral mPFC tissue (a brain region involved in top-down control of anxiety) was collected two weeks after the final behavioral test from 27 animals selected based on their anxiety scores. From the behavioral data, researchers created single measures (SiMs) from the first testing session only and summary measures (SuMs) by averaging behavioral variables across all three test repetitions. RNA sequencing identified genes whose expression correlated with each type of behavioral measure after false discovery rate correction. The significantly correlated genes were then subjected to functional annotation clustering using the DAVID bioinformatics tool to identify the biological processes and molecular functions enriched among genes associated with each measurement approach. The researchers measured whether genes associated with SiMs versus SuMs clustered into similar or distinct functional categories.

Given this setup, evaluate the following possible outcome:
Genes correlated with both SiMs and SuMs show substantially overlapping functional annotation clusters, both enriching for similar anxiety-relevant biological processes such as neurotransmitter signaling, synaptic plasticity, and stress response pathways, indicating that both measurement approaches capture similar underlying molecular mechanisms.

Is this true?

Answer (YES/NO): NO